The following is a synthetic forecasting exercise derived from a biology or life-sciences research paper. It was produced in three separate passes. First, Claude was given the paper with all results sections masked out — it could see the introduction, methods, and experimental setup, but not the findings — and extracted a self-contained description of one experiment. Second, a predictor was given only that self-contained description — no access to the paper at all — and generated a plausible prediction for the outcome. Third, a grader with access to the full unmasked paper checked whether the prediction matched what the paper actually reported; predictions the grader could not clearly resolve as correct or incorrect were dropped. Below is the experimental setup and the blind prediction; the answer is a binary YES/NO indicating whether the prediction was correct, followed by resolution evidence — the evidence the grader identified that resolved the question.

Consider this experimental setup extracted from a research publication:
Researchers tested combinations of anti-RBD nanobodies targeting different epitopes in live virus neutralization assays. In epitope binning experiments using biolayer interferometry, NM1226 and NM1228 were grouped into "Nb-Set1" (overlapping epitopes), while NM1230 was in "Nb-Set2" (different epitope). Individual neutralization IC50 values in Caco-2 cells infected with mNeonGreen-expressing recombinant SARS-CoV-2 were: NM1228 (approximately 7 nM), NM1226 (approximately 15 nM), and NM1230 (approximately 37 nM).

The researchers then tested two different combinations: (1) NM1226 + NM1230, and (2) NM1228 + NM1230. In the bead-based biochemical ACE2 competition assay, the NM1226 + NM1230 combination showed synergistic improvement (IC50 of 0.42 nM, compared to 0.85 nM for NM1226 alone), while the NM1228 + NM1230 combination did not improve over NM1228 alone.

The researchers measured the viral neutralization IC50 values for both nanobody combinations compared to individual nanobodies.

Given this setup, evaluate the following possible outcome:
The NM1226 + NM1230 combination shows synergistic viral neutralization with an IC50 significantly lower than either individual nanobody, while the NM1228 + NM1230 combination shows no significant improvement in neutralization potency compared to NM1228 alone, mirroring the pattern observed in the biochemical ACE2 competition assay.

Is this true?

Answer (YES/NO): NO